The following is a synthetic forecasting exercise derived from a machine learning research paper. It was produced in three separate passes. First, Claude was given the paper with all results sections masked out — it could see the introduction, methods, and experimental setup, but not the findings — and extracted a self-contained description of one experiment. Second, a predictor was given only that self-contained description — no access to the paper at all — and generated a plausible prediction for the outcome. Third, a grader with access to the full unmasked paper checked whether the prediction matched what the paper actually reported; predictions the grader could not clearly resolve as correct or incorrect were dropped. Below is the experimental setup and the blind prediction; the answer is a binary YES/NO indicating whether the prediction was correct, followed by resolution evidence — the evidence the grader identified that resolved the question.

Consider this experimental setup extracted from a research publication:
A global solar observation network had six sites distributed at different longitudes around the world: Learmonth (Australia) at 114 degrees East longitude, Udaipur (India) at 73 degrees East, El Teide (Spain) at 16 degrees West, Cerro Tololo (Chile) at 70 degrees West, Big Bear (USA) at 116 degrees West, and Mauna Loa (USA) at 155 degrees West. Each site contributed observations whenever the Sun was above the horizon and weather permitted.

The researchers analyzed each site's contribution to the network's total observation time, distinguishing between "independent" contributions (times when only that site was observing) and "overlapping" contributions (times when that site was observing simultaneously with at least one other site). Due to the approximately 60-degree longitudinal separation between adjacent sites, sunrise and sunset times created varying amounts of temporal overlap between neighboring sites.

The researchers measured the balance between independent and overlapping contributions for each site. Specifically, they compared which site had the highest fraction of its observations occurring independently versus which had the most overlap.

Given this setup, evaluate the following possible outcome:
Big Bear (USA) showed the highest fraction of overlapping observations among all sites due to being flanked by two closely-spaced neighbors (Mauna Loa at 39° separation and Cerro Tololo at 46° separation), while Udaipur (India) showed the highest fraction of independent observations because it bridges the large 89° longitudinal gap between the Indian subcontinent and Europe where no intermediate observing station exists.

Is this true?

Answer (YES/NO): NO